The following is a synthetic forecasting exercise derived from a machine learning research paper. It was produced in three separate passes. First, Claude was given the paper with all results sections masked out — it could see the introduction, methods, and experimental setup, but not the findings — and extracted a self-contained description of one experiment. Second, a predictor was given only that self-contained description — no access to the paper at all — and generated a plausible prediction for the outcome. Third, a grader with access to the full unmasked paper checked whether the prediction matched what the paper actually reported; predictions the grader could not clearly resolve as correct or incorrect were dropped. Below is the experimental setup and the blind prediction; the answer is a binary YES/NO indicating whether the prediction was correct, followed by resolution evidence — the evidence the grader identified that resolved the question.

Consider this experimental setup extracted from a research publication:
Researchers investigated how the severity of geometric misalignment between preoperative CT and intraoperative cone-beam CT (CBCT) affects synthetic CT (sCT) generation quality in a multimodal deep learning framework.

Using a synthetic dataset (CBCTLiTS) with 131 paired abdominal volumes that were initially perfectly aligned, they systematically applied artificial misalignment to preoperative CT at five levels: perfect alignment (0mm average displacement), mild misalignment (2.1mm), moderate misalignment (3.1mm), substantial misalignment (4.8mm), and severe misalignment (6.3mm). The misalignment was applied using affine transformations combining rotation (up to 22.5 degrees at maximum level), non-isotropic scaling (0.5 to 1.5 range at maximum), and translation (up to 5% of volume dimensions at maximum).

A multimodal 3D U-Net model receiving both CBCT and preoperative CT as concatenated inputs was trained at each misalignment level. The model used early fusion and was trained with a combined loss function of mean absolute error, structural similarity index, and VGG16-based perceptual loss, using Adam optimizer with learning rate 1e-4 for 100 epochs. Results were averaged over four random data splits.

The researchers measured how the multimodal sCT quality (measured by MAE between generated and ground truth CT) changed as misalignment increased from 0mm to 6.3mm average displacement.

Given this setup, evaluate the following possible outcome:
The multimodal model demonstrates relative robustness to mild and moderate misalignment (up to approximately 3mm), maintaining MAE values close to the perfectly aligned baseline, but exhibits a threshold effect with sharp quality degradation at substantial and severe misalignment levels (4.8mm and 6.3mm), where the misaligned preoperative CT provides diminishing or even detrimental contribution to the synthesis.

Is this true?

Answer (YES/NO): NO